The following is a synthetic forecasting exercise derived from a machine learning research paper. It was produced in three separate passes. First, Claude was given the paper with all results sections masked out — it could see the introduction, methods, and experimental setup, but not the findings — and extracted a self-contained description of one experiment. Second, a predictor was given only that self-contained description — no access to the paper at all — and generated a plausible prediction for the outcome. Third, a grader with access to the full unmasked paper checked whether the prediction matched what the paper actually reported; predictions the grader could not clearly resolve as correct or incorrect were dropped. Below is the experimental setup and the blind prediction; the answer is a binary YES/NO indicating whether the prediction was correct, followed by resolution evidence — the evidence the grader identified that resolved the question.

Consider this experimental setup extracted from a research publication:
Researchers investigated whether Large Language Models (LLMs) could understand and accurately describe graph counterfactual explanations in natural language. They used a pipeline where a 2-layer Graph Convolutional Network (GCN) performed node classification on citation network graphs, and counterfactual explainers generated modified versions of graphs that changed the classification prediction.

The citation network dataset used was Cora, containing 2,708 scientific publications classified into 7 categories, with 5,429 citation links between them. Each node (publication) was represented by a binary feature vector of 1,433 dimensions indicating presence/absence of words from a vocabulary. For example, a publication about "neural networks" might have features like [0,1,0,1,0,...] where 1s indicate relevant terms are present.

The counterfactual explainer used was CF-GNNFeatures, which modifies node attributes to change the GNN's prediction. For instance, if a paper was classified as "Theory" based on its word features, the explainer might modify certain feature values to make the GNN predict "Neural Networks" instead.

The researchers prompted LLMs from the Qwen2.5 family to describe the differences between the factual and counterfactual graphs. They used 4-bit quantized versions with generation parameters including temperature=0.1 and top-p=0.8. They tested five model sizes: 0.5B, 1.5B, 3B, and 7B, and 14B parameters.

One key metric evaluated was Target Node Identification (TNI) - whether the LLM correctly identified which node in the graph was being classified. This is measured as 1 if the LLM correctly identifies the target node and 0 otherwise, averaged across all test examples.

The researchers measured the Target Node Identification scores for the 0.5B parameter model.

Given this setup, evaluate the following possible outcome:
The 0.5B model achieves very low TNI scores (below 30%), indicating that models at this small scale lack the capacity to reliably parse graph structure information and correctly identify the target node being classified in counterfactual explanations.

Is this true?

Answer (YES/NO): YES